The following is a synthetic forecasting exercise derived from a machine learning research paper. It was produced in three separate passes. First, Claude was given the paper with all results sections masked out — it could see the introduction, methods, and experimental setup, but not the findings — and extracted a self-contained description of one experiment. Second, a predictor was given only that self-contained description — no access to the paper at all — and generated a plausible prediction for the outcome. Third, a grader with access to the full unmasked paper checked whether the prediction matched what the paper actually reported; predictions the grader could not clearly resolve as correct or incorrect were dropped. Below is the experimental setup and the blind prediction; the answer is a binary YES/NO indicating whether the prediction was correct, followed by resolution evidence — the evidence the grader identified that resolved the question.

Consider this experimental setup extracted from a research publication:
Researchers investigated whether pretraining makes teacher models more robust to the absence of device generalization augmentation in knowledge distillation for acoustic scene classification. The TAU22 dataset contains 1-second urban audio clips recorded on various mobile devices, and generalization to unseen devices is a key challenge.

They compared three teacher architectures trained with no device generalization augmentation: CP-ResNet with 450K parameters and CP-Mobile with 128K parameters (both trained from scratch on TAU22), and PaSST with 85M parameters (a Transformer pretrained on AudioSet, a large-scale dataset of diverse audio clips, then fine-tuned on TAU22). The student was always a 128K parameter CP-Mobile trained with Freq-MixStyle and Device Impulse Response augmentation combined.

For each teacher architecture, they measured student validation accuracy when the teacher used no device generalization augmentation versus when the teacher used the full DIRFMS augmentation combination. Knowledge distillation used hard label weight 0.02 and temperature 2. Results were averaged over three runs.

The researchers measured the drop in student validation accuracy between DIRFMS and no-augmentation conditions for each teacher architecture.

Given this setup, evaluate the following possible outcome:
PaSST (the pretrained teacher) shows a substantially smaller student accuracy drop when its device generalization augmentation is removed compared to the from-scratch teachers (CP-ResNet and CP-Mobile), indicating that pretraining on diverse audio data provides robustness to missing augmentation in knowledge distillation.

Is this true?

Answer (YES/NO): YES